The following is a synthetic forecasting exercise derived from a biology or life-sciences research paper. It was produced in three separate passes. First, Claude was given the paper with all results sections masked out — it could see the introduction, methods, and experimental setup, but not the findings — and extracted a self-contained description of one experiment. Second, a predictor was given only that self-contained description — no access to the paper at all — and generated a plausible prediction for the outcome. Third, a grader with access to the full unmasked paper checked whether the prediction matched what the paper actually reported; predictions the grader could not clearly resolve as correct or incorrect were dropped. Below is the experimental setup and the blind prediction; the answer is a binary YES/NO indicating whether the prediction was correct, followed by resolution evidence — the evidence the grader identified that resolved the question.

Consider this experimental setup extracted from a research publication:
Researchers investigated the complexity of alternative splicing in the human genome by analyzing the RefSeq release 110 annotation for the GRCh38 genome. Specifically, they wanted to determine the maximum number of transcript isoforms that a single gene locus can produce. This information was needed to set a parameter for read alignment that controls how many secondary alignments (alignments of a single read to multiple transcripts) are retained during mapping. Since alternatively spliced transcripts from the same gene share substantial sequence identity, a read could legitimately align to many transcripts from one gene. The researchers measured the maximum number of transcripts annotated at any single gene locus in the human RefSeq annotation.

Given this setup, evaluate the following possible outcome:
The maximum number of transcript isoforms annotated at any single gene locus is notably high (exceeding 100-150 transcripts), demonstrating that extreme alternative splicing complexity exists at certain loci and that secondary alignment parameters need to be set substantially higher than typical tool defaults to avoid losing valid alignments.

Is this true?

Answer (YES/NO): YES